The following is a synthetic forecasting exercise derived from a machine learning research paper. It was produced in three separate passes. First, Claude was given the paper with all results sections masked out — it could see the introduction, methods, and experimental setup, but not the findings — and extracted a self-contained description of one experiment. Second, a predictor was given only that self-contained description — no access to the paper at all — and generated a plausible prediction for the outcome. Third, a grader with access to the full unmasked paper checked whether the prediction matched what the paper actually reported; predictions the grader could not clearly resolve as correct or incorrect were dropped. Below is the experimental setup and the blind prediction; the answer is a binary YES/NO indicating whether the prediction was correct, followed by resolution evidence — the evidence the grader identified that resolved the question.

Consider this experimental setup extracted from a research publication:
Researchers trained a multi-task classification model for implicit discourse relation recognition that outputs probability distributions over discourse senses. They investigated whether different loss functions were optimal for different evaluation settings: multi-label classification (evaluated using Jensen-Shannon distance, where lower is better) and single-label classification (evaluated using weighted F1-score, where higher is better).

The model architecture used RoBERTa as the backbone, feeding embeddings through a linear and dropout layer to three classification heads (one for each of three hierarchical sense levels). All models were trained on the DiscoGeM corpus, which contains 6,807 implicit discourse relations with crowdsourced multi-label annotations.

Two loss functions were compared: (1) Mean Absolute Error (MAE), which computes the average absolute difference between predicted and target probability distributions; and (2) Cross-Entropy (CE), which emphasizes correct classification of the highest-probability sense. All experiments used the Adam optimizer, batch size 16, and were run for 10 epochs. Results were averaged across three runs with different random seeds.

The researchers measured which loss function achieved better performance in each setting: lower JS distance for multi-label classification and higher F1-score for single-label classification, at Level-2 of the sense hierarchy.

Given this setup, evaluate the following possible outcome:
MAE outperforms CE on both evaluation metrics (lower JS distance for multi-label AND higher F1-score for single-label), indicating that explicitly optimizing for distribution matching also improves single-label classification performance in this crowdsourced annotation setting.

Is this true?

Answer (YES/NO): NO